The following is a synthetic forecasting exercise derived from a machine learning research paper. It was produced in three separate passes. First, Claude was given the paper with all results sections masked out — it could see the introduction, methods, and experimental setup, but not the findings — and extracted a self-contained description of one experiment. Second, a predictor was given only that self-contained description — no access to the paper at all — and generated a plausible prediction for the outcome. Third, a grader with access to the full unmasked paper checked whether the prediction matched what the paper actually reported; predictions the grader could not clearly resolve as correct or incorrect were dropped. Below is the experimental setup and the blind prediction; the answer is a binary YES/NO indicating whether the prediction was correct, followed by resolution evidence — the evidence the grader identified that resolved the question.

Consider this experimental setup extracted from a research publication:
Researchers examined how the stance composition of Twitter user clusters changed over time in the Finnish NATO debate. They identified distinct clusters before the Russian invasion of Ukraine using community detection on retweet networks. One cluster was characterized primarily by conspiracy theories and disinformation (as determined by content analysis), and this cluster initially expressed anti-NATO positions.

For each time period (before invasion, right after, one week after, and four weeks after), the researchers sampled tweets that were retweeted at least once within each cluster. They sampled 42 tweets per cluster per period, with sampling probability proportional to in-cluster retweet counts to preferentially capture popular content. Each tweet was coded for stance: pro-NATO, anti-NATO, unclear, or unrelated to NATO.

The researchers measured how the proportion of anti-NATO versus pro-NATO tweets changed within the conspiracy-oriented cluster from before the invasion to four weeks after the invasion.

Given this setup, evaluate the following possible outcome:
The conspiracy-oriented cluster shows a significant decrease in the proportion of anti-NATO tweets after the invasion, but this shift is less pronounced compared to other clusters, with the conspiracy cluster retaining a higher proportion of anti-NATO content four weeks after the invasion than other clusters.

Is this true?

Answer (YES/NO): NO